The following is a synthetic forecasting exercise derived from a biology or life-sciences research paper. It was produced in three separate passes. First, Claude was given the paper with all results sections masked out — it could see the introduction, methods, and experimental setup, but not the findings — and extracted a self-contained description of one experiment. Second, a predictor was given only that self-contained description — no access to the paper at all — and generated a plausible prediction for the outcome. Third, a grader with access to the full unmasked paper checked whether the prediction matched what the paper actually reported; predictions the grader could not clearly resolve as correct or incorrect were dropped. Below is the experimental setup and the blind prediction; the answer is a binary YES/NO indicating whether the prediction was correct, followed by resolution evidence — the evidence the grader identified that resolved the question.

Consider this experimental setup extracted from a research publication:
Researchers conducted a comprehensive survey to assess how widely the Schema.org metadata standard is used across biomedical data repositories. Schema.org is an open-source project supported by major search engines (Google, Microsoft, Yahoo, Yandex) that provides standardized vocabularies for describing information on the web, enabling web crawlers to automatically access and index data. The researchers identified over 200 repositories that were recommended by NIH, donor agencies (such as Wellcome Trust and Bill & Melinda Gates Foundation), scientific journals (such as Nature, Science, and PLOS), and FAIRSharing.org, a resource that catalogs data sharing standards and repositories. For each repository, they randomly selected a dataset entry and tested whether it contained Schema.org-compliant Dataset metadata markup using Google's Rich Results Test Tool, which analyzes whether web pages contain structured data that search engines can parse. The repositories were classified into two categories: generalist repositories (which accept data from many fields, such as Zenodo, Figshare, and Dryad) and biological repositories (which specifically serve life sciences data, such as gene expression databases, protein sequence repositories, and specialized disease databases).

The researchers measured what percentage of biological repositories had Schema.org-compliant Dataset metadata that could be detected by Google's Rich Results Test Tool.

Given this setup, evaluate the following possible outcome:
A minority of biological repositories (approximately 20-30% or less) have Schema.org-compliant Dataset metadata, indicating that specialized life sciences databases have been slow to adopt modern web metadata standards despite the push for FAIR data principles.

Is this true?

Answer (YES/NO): YES